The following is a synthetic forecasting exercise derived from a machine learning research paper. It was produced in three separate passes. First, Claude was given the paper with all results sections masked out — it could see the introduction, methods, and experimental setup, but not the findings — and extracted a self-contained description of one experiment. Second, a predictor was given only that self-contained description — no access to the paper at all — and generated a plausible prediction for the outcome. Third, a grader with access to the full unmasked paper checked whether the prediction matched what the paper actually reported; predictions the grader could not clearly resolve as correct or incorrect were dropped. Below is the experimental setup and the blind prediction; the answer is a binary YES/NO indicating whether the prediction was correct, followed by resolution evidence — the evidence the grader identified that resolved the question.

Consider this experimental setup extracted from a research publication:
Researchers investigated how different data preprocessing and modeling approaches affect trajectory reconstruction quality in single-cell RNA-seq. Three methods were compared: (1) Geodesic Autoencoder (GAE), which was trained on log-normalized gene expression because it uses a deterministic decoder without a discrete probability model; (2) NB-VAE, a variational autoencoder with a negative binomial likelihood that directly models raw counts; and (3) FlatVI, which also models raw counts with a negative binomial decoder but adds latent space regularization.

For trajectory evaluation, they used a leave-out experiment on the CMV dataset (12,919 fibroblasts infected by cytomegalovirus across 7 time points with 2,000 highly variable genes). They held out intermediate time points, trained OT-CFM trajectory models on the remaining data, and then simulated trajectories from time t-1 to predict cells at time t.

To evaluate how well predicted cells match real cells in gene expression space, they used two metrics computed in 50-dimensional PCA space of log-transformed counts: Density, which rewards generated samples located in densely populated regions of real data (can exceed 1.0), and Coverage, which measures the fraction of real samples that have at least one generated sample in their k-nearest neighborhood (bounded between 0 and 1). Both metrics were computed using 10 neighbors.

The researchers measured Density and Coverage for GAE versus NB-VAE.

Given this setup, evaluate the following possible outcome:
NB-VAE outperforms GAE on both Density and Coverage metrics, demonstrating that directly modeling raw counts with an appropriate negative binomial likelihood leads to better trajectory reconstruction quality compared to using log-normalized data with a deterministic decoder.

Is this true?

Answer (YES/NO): YES